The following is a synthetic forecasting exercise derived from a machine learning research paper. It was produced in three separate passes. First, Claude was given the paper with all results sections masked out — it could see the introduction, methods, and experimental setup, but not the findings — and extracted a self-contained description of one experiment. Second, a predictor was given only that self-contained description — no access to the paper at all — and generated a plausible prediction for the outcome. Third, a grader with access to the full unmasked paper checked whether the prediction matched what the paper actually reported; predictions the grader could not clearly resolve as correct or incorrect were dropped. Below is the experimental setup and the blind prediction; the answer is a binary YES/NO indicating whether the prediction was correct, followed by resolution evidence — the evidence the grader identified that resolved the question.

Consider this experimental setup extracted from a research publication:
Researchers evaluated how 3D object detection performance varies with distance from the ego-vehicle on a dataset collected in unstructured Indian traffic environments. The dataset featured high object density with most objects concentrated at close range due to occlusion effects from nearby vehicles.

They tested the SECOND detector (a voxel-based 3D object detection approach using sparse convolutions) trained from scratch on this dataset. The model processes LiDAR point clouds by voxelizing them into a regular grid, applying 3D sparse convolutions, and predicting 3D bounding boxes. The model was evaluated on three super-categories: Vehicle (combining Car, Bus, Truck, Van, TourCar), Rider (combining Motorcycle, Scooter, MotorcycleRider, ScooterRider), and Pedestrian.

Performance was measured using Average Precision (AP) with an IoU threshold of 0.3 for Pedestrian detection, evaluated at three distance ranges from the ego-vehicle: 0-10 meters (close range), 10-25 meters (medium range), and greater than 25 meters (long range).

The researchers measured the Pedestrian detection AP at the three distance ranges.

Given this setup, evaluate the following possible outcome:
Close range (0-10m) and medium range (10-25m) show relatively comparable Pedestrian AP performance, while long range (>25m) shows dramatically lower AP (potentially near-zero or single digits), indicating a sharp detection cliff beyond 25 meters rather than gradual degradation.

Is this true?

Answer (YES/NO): NO